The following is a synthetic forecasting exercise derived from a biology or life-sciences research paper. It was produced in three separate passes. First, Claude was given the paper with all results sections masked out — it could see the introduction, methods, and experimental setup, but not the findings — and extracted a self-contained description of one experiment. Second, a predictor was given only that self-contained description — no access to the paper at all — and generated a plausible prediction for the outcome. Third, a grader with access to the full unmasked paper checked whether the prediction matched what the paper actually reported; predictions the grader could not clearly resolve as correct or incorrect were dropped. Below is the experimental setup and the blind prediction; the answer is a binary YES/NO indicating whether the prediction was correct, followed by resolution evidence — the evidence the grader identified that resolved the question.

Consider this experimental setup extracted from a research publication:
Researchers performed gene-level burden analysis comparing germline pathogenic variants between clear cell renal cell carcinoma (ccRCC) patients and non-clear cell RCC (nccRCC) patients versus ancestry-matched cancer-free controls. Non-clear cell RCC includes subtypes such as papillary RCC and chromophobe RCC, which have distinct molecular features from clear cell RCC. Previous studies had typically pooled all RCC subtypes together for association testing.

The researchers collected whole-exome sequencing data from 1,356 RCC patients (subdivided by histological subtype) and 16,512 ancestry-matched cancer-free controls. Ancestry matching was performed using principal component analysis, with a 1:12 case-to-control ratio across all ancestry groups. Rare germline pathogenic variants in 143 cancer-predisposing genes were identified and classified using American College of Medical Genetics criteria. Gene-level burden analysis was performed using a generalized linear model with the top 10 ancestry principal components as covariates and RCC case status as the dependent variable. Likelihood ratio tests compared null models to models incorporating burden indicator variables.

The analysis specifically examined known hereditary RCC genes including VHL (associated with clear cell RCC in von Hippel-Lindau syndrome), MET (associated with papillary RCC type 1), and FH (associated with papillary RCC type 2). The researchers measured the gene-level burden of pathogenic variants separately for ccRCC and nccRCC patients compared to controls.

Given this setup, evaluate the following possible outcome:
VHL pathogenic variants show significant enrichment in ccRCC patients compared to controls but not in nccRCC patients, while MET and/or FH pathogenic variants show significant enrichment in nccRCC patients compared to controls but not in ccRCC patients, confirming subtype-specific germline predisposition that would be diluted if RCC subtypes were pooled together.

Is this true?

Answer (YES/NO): YES